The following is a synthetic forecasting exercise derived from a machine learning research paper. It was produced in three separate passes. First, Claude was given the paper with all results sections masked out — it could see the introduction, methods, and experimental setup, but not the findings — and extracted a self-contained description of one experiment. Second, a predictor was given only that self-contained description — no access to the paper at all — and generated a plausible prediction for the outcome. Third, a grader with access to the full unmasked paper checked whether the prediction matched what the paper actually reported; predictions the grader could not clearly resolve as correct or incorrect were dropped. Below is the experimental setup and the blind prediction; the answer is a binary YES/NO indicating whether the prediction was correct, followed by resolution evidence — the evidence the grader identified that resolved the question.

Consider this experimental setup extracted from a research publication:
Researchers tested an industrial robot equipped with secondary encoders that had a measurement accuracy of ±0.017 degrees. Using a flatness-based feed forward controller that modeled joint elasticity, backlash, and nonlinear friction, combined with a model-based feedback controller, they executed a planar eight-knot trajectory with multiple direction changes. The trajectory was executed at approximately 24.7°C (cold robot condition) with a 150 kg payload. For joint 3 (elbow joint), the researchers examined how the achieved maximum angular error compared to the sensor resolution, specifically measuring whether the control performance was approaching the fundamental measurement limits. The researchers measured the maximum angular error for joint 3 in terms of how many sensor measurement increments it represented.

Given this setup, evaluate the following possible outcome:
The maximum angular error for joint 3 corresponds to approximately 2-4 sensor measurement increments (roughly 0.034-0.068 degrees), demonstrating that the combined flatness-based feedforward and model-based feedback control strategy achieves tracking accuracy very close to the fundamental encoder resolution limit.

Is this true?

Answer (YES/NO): YES